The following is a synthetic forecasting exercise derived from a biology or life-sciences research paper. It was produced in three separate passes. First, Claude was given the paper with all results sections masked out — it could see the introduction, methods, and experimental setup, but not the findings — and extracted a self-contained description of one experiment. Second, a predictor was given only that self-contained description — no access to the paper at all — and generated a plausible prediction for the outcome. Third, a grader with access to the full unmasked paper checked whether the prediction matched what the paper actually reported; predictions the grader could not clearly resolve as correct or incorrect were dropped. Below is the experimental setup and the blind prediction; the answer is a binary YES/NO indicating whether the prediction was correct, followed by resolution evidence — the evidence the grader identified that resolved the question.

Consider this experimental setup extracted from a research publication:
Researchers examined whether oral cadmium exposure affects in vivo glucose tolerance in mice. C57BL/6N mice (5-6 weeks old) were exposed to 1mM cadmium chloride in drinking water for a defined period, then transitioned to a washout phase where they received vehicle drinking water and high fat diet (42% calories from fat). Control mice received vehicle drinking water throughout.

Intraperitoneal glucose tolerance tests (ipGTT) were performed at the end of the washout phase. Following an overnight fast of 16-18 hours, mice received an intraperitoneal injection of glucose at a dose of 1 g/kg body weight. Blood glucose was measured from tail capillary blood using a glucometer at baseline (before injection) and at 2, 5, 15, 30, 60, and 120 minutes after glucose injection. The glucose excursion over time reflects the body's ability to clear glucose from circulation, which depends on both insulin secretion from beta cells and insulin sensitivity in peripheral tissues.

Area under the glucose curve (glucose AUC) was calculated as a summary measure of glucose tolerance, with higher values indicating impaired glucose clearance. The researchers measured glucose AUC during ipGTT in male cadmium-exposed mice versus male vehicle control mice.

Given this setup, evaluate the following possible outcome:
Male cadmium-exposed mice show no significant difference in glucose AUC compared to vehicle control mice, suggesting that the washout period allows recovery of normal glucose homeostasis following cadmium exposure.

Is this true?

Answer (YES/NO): YES